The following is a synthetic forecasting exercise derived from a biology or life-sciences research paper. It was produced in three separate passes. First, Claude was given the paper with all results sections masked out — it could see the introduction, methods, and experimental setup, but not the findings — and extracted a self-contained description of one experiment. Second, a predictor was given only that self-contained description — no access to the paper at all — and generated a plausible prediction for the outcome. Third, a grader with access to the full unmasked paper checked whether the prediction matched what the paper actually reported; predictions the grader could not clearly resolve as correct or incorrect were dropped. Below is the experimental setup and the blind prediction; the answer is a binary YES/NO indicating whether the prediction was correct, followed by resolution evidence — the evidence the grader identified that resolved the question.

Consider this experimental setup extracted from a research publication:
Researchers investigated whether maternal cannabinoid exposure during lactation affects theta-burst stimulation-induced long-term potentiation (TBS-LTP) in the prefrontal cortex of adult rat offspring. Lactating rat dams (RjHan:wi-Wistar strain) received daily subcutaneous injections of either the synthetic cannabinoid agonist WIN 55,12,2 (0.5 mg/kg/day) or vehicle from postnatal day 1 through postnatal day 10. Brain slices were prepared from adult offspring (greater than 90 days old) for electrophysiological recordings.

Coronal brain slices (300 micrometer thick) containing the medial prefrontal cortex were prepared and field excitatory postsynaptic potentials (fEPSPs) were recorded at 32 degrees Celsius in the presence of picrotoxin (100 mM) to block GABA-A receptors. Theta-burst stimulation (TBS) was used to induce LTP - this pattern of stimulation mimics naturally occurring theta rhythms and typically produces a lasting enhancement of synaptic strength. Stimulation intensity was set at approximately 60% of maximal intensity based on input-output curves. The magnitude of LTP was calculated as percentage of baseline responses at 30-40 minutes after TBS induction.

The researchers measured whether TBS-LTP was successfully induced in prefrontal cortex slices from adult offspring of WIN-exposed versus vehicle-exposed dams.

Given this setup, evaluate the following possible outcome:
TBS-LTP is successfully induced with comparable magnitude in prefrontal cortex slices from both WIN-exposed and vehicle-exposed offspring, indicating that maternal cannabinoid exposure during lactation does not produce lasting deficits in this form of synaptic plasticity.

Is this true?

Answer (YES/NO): YES